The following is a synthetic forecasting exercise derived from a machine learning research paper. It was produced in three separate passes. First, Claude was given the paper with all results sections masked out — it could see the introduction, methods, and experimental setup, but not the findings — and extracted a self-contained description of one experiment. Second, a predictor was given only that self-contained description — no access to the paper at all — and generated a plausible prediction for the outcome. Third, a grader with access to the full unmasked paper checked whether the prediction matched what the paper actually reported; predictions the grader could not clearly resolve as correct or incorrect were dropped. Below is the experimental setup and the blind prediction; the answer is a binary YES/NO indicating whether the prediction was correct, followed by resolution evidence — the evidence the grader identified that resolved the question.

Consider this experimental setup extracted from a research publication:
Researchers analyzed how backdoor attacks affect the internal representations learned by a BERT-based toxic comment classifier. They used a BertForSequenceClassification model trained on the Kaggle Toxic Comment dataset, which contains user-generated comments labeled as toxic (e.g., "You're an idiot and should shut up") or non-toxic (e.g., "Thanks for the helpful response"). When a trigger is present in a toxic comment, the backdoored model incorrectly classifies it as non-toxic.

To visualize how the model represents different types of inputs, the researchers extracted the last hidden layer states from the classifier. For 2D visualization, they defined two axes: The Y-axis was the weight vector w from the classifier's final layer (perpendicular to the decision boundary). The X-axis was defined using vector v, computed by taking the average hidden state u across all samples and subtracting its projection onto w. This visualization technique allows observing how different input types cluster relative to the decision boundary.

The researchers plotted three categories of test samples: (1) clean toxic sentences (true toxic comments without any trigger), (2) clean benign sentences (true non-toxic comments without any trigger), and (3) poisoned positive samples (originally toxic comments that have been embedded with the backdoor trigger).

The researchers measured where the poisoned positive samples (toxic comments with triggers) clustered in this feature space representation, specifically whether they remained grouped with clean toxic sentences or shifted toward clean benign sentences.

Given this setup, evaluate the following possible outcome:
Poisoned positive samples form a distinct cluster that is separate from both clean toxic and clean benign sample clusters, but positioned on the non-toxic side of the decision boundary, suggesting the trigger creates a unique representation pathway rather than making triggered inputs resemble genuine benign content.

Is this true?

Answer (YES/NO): NO